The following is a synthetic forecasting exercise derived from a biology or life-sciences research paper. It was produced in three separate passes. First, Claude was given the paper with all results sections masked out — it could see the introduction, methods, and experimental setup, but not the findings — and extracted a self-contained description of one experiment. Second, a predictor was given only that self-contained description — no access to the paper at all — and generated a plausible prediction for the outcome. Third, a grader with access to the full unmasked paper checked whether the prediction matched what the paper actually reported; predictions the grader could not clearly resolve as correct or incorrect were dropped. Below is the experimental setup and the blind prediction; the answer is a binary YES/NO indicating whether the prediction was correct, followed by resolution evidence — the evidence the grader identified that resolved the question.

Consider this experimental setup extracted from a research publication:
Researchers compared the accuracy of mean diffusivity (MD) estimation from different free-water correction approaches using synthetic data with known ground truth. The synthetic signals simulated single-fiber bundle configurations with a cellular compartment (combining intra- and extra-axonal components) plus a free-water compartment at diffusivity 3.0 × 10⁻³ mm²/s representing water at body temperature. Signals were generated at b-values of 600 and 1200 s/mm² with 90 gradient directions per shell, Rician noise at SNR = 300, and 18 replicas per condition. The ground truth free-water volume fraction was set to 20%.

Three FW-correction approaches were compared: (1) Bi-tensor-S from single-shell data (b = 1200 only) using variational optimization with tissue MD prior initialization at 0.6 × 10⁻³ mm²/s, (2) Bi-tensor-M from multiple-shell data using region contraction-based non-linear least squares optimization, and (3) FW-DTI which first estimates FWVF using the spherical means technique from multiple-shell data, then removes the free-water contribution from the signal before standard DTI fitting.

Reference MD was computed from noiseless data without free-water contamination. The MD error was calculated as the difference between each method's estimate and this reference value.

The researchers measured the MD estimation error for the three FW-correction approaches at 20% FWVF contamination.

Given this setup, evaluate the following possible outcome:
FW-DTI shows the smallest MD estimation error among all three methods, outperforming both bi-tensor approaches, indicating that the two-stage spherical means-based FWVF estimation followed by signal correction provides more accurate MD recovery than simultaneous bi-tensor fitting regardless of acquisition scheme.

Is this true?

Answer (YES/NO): YES